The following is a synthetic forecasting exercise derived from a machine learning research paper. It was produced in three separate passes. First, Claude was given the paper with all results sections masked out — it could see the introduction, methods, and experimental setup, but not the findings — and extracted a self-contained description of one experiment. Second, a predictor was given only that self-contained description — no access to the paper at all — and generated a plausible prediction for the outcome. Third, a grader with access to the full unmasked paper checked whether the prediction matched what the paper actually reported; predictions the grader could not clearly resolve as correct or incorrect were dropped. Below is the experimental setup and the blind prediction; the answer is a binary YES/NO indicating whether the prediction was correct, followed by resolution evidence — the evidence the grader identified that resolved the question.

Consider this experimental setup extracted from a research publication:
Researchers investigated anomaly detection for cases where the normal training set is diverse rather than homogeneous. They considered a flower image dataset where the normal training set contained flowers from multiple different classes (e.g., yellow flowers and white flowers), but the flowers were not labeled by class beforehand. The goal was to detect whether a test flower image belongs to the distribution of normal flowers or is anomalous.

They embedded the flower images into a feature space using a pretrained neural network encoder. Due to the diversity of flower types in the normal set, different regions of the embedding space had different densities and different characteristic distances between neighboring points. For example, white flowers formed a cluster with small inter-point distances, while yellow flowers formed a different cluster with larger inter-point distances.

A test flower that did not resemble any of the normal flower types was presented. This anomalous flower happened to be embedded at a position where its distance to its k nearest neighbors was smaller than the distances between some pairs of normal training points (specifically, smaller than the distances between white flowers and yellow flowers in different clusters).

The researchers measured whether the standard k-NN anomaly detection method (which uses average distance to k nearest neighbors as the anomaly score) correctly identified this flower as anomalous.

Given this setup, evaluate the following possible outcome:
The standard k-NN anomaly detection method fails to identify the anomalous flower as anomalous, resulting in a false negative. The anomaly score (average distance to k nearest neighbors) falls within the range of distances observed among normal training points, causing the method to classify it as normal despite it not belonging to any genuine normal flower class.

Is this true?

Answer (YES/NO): YES